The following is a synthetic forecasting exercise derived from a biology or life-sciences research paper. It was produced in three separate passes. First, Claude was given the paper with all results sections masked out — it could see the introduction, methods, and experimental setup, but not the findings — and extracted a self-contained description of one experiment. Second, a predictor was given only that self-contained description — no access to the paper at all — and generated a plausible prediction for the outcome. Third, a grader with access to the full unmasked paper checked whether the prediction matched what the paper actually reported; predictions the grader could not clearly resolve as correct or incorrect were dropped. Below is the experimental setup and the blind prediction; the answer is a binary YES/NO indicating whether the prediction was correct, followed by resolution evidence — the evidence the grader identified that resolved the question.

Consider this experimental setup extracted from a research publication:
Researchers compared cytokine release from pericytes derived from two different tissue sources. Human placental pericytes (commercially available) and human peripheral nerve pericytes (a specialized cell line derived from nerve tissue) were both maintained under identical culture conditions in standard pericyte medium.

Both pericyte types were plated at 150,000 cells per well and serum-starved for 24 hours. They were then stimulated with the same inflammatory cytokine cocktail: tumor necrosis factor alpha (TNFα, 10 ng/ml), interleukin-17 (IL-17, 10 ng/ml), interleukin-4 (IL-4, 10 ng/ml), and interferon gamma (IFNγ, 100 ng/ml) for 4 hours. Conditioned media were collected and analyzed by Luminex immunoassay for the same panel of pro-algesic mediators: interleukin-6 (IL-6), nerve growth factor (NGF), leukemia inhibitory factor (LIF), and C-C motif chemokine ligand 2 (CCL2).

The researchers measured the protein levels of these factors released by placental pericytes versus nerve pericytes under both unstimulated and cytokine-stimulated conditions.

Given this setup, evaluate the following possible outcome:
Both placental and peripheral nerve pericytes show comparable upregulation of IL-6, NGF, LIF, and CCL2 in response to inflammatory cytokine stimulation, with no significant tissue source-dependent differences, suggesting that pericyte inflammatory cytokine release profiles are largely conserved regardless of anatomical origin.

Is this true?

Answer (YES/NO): NO